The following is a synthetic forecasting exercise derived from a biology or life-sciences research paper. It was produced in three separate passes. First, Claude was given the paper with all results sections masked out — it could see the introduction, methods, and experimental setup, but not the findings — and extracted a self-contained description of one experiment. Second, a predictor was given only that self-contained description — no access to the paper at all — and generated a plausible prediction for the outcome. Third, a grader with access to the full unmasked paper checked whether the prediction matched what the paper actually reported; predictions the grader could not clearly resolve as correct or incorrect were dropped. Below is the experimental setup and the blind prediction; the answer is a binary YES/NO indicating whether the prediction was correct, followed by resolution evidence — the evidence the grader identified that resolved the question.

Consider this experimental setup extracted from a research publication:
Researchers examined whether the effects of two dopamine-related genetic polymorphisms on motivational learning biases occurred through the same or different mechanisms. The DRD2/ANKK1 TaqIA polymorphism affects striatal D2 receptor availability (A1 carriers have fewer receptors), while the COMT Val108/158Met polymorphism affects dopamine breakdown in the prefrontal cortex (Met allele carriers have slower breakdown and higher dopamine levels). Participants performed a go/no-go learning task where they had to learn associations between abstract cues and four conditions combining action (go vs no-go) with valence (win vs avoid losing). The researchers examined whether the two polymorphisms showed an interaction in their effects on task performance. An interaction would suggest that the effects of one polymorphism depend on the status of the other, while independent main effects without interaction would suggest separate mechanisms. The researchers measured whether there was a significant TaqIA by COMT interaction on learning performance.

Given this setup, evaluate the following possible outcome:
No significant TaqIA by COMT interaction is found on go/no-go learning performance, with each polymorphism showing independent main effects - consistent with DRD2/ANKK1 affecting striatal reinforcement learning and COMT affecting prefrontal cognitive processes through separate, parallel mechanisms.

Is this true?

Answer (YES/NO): NO